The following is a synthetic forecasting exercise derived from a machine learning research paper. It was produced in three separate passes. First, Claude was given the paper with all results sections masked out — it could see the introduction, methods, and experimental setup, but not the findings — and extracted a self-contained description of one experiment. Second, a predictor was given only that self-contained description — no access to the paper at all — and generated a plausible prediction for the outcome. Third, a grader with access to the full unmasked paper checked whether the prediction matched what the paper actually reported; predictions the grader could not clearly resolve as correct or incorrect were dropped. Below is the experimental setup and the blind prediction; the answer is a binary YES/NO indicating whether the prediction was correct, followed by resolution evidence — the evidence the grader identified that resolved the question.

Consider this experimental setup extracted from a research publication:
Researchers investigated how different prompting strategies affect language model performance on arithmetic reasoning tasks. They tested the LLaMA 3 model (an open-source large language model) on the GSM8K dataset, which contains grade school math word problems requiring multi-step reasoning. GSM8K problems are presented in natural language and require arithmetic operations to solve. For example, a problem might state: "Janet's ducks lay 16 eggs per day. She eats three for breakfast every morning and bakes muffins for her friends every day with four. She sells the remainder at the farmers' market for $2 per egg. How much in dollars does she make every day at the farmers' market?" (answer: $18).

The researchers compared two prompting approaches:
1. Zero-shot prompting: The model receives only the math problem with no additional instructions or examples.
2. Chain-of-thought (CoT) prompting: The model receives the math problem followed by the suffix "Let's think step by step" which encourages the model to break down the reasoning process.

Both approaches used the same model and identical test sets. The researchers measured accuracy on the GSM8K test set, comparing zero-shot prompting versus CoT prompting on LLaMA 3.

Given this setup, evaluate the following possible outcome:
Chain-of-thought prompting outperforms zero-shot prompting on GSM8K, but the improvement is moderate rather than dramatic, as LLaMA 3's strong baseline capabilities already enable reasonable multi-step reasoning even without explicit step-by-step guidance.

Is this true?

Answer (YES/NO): NO